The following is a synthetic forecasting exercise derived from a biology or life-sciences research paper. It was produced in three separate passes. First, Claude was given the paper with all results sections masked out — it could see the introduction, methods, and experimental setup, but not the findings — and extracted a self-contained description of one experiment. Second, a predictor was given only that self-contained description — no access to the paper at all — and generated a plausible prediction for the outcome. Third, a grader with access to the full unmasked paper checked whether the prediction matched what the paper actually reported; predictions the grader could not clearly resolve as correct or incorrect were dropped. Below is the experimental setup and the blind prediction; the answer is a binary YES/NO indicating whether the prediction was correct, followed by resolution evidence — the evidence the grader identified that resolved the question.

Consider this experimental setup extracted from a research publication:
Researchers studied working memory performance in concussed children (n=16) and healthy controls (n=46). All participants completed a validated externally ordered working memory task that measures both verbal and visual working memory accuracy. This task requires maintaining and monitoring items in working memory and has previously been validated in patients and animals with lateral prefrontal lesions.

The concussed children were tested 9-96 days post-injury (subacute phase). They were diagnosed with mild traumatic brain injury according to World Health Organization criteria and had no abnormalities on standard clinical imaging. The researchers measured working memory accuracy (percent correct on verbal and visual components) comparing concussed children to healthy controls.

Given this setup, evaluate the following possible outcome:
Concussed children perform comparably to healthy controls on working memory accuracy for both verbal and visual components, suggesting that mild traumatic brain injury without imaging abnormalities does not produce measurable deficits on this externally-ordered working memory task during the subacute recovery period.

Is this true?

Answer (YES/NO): NO